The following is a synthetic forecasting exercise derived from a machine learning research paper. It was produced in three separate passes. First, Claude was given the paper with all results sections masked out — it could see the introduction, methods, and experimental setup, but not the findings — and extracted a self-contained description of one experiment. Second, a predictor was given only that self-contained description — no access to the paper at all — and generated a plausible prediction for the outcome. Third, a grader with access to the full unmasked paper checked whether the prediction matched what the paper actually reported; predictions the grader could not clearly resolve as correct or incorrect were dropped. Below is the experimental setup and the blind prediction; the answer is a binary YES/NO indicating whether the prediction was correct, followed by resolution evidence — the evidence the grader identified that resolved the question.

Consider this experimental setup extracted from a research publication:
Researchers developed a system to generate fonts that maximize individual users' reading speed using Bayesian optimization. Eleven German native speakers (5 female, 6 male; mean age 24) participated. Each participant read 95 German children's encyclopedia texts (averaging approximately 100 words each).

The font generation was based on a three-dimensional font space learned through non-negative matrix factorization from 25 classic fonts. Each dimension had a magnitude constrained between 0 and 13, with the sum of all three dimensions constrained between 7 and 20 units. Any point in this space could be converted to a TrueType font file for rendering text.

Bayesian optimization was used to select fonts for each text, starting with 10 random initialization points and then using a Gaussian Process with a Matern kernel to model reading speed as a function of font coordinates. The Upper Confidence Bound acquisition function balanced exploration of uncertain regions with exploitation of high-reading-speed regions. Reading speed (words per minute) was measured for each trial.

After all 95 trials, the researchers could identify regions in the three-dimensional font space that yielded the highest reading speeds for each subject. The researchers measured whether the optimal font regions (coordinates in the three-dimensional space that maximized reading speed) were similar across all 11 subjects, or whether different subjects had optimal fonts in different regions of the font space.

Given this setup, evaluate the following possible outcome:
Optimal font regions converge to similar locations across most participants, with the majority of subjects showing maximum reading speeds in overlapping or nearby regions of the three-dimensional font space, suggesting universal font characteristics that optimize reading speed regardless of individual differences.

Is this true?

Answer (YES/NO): NO